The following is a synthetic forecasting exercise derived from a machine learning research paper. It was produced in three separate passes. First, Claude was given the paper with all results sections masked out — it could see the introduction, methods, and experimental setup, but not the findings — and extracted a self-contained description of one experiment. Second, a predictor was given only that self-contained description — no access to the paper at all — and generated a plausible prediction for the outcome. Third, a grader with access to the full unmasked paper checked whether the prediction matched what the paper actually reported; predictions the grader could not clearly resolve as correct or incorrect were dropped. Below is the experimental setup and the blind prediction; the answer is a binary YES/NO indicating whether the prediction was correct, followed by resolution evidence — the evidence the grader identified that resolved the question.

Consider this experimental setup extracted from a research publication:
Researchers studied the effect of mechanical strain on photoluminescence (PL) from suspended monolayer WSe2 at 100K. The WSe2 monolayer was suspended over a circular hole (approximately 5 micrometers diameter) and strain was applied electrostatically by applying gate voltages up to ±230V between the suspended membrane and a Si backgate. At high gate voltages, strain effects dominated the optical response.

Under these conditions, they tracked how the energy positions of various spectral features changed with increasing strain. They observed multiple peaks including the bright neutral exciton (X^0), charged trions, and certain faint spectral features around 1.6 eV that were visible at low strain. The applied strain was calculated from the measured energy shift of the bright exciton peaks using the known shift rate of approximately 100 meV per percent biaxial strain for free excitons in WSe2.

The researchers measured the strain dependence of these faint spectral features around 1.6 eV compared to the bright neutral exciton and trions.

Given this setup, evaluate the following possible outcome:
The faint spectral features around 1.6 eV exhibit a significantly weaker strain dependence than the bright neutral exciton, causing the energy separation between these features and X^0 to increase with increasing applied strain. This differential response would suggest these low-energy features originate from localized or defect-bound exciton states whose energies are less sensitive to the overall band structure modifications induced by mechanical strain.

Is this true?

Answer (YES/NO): NO